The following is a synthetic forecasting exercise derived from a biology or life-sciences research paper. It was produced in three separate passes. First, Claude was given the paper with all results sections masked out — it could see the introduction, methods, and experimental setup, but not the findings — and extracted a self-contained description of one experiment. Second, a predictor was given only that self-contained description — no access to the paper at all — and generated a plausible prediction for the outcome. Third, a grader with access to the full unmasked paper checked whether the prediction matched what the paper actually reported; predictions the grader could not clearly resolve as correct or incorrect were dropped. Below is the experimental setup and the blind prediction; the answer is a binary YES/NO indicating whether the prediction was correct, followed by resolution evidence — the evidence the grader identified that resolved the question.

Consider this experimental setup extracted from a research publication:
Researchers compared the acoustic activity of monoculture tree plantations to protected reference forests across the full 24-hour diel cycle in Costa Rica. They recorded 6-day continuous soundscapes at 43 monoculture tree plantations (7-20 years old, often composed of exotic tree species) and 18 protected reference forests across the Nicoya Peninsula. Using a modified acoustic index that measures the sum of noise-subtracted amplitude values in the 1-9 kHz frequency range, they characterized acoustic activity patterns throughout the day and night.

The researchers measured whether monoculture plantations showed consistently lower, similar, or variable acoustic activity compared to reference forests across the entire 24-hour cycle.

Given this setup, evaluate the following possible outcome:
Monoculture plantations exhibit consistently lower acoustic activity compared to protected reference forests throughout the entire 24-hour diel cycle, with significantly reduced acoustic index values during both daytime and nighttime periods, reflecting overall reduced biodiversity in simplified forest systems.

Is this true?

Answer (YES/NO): NO